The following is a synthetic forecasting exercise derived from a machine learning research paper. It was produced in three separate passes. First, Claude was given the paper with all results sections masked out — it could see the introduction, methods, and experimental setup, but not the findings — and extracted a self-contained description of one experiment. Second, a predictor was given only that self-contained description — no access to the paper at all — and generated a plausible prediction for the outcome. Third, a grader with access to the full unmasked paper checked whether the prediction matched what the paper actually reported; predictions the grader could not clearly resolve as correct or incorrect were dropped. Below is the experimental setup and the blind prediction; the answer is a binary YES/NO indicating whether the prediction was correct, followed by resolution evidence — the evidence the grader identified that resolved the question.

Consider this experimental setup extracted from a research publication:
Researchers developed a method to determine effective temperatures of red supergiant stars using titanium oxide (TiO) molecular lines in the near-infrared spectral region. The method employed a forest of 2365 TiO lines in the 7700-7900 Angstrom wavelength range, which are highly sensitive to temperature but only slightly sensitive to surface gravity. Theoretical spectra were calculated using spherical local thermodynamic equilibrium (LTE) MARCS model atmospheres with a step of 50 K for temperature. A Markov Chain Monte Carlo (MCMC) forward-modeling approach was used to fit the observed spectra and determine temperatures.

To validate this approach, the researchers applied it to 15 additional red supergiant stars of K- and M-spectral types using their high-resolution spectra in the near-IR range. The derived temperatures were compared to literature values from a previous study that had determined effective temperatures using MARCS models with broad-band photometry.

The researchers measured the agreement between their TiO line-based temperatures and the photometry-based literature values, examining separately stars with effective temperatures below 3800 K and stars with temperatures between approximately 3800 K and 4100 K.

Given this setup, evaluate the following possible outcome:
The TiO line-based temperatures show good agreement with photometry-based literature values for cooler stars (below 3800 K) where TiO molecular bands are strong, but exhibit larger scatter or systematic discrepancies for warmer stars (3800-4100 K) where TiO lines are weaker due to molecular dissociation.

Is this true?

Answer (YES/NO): YES